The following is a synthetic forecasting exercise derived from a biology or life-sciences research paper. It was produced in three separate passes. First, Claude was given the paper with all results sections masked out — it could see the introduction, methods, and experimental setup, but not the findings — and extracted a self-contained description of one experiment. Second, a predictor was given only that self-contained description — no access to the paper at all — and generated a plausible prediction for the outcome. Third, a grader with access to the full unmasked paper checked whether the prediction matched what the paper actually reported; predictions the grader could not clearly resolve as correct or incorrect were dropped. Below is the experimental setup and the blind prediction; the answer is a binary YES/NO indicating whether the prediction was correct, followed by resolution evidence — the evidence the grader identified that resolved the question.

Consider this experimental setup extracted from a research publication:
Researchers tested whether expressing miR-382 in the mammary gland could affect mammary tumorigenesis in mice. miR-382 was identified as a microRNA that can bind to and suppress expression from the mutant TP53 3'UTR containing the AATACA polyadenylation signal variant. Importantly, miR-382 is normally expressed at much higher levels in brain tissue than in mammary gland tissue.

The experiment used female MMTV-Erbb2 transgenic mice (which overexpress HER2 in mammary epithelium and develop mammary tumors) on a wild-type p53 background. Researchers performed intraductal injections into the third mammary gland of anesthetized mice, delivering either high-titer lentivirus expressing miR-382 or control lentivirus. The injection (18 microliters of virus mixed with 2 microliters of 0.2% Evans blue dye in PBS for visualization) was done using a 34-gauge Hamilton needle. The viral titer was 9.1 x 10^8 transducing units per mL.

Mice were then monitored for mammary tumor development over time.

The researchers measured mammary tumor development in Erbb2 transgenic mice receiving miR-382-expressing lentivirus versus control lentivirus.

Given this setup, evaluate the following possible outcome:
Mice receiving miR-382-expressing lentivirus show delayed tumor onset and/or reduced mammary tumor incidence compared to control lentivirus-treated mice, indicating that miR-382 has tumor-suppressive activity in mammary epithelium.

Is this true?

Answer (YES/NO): NO